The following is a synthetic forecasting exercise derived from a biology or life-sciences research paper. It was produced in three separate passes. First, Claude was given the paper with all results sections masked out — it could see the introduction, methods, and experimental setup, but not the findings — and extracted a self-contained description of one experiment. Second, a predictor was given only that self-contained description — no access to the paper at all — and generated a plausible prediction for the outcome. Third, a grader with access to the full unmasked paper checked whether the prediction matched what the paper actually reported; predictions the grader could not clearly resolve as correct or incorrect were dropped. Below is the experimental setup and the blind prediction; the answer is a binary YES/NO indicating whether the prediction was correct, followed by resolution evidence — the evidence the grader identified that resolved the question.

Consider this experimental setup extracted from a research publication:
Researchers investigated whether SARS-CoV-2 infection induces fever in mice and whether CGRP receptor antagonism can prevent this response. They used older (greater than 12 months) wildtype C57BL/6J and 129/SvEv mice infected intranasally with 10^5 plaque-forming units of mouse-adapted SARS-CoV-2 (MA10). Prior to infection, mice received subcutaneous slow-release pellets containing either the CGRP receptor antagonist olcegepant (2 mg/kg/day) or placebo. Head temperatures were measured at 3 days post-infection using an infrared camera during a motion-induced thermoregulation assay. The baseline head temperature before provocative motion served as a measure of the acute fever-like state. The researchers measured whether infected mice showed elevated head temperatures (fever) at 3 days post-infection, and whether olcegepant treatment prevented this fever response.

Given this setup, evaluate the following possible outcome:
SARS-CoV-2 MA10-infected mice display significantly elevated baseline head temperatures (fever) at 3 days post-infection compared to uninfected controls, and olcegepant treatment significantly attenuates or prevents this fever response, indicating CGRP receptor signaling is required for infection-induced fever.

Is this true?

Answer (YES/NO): NO